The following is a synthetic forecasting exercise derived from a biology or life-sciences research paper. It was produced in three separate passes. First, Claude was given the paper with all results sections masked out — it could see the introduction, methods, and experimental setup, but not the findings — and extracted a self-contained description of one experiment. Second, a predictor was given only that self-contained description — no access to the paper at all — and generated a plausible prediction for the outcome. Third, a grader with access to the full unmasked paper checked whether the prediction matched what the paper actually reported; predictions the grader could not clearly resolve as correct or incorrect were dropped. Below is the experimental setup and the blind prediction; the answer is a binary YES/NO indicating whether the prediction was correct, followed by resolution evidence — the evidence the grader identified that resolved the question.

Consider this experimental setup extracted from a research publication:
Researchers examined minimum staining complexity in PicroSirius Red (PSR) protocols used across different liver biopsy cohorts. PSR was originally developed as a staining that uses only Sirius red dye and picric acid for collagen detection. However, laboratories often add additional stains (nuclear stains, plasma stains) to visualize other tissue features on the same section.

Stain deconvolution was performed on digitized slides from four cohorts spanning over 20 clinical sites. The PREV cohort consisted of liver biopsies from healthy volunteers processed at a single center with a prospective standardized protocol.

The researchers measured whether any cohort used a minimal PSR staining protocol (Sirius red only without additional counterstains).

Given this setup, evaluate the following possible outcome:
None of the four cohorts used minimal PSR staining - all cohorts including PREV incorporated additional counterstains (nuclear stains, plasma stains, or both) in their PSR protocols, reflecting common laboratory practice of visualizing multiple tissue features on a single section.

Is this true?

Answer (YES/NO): NO